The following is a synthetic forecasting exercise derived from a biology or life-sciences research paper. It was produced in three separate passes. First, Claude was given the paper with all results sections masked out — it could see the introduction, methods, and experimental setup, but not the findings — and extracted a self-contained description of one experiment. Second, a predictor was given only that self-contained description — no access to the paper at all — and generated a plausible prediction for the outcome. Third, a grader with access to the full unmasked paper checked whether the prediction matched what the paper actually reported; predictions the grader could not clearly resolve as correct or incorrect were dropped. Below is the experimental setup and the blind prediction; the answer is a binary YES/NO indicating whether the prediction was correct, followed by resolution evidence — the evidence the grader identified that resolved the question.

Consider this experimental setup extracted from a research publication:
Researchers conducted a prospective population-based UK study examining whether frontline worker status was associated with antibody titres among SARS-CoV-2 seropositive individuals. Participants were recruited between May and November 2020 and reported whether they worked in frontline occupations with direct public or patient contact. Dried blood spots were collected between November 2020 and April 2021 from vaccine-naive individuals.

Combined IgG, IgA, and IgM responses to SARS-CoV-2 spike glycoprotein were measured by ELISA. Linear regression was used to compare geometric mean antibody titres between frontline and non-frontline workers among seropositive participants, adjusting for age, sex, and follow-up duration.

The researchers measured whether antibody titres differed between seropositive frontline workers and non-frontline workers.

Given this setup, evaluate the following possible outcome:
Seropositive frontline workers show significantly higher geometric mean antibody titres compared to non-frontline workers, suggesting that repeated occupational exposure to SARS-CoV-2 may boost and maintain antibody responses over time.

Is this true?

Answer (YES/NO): YES